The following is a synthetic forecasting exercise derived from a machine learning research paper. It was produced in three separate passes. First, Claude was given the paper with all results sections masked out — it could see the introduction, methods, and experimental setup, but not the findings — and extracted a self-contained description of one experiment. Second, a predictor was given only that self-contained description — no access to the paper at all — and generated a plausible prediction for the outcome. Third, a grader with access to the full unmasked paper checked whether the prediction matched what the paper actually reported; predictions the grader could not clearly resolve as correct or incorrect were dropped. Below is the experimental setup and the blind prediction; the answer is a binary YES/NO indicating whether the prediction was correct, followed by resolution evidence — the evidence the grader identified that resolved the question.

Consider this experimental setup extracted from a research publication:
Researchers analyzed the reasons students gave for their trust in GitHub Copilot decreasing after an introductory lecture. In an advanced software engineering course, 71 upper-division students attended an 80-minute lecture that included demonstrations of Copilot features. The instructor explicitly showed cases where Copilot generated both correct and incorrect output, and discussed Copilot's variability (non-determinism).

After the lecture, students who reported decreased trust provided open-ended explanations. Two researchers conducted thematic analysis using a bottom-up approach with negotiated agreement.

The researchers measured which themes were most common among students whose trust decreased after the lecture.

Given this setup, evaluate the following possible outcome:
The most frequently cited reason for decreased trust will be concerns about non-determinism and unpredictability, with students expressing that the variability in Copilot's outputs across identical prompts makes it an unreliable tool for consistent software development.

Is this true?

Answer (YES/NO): NO